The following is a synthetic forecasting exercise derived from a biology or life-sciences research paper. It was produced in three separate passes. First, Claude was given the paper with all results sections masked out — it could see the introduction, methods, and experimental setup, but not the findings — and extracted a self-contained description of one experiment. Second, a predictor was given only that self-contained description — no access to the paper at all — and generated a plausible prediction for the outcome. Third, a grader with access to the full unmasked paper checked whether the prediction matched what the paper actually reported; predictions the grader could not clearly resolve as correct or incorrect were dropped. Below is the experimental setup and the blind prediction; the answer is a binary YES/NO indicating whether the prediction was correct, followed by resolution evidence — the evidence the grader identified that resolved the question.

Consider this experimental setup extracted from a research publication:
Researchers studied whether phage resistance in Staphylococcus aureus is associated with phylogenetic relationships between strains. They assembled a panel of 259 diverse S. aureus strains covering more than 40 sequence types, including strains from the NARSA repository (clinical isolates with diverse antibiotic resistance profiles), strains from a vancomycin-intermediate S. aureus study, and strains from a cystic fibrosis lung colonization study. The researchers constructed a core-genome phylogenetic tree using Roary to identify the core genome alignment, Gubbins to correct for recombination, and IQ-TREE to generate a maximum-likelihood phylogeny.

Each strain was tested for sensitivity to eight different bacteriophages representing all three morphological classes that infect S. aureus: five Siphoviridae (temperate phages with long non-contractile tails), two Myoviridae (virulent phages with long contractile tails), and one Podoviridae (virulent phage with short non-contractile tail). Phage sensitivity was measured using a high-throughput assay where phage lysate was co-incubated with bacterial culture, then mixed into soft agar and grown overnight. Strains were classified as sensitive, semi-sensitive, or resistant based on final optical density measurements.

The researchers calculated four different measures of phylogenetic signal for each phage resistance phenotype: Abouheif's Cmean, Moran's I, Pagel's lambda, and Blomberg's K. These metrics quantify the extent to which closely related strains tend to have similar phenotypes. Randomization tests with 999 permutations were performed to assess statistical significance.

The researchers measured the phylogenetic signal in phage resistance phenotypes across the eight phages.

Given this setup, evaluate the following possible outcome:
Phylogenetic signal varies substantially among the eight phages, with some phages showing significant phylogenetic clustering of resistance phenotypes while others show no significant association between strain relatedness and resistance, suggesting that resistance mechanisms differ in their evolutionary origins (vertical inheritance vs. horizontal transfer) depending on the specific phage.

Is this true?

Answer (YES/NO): NO